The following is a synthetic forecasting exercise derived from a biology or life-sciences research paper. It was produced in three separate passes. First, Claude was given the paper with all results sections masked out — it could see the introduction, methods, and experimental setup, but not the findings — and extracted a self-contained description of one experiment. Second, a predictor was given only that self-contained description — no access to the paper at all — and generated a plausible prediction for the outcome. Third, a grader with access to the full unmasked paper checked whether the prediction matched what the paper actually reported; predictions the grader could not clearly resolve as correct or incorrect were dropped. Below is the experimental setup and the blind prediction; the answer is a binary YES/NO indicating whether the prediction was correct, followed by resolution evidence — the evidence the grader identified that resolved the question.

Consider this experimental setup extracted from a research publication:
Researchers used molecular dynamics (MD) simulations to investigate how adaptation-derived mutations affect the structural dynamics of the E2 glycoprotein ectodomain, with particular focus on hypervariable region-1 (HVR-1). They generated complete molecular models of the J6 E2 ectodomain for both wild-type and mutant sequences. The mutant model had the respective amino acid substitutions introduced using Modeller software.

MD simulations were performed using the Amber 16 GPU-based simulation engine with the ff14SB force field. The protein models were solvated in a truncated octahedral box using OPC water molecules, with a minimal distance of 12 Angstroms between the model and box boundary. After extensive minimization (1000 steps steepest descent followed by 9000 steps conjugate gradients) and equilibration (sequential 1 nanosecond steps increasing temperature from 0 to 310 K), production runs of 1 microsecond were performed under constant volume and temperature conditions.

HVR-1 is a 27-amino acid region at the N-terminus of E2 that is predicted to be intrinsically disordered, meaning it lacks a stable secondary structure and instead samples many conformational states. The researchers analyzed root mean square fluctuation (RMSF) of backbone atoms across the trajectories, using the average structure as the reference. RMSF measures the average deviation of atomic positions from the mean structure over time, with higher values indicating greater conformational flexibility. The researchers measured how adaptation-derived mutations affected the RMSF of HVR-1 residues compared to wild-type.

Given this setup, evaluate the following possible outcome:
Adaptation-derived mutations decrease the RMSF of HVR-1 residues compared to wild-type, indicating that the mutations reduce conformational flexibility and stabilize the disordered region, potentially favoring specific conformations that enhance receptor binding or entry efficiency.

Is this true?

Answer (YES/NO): YES